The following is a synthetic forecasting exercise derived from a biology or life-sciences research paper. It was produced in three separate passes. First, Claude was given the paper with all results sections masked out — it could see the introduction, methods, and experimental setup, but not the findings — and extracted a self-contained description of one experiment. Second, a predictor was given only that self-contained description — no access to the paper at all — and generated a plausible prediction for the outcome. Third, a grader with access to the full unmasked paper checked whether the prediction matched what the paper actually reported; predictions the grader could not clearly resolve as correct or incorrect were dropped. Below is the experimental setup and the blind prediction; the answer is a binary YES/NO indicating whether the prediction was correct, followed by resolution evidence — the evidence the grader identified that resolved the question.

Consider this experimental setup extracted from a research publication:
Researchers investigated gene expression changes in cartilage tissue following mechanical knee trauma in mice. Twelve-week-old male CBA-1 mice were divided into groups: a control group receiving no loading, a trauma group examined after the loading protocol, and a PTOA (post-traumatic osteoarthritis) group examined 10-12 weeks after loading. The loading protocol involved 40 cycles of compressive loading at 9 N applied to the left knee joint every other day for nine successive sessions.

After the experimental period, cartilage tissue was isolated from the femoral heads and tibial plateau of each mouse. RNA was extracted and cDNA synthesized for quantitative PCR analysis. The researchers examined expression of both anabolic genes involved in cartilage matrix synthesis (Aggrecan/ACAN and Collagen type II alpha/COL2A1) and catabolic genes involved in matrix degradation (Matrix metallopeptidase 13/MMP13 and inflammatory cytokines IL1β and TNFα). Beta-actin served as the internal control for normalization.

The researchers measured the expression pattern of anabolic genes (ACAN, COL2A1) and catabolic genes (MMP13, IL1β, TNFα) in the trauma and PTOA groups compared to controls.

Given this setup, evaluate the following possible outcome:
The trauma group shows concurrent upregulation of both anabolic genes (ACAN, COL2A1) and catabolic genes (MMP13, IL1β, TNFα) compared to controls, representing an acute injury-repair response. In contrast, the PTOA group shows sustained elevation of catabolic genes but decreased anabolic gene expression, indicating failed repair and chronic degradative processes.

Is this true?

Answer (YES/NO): NO